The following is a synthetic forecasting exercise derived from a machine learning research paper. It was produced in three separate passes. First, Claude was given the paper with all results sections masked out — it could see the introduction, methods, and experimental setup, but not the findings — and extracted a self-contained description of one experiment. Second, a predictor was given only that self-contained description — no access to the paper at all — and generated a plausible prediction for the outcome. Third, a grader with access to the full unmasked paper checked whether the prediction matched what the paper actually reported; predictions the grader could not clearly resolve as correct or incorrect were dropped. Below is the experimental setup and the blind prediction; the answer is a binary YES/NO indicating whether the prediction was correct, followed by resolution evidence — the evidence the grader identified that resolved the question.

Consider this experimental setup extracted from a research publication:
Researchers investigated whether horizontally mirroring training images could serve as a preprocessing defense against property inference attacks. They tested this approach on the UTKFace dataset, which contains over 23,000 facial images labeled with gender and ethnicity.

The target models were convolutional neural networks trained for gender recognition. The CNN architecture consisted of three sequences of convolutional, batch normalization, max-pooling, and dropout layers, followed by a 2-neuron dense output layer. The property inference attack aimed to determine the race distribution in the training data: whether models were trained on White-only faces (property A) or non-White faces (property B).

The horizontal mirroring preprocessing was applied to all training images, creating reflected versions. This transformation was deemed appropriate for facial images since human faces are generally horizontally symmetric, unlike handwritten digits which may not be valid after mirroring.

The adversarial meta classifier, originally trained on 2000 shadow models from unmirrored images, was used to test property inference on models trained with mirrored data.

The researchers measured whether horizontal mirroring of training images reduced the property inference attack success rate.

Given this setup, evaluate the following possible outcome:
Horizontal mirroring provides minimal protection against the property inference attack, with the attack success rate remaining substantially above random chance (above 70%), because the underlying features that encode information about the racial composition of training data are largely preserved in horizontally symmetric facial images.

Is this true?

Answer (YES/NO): YES